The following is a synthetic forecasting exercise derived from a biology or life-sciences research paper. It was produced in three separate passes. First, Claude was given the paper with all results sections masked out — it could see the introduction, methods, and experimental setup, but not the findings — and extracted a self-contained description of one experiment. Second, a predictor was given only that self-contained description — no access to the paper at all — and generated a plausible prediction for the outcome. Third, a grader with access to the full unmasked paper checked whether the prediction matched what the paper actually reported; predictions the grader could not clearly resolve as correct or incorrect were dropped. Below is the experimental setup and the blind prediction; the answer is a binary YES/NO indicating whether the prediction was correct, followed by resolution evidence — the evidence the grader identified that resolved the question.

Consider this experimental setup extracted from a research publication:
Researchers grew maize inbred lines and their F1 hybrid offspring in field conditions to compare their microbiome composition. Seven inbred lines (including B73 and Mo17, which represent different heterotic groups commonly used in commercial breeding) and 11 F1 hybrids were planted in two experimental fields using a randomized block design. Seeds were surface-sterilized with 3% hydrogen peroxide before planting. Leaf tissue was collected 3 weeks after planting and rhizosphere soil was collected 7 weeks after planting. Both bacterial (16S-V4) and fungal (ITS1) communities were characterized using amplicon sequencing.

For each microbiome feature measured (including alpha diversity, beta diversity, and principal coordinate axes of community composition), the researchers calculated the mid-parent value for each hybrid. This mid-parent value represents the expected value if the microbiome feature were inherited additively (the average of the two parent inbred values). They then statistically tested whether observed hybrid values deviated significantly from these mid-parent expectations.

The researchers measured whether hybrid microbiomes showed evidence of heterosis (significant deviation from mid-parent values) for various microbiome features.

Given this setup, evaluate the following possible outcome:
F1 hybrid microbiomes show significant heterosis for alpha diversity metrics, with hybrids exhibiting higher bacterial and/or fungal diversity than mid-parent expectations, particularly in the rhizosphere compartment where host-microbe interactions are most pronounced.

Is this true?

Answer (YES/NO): NO